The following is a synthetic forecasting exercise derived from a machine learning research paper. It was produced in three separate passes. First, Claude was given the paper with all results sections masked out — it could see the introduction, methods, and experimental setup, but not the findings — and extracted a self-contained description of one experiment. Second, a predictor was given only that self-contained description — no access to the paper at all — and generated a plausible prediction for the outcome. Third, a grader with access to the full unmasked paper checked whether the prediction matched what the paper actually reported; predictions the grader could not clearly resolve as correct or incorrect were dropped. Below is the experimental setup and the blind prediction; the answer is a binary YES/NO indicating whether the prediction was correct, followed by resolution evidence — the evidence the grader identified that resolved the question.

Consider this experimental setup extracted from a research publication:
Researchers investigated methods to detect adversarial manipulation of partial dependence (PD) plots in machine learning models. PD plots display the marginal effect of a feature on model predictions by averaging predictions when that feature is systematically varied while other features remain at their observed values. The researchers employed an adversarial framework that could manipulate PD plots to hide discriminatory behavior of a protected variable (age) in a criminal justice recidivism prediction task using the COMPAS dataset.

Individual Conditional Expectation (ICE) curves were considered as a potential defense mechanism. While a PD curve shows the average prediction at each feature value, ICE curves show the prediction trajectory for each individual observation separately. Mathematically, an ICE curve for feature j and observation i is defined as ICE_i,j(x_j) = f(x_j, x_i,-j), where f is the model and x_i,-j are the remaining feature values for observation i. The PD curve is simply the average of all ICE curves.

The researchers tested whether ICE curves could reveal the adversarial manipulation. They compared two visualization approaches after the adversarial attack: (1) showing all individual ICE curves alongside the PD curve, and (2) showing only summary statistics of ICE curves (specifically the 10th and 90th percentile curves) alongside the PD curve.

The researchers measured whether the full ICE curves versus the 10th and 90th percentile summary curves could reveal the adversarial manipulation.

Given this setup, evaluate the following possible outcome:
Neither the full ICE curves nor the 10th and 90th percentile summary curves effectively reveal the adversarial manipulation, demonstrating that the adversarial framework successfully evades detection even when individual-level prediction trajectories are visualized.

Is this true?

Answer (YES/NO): NO